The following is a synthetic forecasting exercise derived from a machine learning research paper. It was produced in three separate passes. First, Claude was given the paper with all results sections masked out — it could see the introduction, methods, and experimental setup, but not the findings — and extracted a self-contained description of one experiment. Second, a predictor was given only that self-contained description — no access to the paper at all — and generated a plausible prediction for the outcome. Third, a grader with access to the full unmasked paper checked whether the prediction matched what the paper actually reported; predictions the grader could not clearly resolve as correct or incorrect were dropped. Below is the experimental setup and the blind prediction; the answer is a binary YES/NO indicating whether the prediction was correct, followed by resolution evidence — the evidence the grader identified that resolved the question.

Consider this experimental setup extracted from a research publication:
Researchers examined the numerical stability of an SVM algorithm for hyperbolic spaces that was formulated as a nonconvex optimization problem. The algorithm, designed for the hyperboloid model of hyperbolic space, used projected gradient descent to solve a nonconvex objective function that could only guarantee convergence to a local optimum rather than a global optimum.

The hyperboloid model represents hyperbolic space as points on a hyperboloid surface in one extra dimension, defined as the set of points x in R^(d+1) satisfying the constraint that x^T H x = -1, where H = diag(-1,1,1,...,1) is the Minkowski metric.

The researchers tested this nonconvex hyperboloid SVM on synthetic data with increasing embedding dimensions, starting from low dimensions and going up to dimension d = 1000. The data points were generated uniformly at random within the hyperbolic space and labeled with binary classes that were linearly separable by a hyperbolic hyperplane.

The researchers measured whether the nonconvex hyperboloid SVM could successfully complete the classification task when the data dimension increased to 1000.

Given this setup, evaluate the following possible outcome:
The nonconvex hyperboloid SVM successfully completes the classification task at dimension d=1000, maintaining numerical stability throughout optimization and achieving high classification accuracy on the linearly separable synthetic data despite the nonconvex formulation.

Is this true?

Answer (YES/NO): NO